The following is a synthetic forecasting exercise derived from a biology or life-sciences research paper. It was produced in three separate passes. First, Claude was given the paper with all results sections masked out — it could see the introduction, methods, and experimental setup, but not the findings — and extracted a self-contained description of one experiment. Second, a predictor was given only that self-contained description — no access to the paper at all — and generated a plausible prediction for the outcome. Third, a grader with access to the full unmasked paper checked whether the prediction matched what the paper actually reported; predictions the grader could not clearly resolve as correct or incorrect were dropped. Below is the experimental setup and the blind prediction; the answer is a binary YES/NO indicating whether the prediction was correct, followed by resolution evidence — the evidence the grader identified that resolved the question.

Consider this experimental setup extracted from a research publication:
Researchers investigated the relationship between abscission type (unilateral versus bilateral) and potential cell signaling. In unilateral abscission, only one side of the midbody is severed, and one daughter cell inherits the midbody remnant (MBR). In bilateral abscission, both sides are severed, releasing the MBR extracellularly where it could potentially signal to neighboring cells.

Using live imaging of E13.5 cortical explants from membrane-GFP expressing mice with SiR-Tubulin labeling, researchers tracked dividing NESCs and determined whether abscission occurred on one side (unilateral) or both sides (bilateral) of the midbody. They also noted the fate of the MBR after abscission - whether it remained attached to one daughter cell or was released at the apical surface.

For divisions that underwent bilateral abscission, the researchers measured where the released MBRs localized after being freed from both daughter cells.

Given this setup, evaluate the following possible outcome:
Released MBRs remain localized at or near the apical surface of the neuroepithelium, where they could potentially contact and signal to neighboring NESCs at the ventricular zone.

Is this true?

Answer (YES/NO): YES